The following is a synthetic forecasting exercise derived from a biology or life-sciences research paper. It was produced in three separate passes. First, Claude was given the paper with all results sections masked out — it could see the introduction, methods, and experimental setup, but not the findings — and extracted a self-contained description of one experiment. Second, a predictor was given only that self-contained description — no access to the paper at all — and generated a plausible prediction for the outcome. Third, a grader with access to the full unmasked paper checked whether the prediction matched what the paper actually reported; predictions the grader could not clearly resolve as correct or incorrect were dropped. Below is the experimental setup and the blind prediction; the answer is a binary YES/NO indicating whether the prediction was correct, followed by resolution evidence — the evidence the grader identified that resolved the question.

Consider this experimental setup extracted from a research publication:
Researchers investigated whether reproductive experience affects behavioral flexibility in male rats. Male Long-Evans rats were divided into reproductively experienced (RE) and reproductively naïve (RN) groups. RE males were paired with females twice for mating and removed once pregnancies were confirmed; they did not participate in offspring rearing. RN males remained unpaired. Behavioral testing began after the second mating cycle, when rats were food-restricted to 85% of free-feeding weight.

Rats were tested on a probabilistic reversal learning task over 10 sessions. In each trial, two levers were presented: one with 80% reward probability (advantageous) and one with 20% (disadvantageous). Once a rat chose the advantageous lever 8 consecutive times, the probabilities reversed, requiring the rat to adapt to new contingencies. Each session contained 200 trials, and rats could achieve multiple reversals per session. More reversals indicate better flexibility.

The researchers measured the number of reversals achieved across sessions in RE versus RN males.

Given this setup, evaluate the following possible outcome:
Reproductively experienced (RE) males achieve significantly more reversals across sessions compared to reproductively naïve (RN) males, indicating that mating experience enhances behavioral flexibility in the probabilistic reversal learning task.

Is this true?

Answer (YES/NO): NO